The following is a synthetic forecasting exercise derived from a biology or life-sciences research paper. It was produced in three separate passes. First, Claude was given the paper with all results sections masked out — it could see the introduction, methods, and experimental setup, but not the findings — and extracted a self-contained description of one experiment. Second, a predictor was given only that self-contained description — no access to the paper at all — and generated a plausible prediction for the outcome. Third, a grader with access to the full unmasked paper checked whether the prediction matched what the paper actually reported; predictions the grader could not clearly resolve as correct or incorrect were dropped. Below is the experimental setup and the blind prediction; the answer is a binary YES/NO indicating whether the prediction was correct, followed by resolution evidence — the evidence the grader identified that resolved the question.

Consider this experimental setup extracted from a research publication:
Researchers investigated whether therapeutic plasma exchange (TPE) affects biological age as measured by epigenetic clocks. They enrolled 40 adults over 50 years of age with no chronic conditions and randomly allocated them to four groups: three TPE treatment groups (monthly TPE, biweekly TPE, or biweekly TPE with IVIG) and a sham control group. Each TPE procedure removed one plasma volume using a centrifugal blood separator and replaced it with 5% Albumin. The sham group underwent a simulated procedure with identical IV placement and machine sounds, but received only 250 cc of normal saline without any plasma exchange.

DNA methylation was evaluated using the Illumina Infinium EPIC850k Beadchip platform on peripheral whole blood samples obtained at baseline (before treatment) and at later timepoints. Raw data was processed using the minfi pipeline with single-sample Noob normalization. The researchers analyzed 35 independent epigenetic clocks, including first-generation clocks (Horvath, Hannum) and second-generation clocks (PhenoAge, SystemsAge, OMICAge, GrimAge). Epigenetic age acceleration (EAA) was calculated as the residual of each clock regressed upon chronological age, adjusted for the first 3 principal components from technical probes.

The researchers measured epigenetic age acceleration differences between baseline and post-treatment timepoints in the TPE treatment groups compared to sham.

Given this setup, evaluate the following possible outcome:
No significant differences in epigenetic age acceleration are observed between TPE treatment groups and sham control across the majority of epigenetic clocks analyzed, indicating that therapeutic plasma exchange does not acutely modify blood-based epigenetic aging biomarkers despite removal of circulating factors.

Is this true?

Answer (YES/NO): NO